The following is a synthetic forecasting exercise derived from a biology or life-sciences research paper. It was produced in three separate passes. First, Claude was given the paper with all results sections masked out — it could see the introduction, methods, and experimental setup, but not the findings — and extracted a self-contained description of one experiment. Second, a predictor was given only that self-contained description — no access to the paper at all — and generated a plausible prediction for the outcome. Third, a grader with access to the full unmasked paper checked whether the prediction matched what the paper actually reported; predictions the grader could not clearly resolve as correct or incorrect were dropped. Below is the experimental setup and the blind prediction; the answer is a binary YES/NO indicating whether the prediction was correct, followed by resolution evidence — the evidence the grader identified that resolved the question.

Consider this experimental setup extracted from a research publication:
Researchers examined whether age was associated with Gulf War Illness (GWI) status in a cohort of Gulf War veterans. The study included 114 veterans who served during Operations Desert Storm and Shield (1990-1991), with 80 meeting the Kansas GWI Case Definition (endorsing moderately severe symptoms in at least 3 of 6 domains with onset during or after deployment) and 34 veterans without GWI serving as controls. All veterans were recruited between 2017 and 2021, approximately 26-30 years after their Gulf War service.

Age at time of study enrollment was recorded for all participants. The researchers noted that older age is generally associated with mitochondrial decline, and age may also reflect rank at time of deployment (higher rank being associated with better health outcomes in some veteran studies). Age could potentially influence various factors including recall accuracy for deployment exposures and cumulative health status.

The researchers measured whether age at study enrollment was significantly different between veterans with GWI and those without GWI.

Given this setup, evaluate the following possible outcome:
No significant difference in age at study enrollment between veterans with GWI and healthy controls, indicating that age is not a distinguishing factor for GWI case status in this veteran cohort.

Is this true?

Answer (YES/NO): NO